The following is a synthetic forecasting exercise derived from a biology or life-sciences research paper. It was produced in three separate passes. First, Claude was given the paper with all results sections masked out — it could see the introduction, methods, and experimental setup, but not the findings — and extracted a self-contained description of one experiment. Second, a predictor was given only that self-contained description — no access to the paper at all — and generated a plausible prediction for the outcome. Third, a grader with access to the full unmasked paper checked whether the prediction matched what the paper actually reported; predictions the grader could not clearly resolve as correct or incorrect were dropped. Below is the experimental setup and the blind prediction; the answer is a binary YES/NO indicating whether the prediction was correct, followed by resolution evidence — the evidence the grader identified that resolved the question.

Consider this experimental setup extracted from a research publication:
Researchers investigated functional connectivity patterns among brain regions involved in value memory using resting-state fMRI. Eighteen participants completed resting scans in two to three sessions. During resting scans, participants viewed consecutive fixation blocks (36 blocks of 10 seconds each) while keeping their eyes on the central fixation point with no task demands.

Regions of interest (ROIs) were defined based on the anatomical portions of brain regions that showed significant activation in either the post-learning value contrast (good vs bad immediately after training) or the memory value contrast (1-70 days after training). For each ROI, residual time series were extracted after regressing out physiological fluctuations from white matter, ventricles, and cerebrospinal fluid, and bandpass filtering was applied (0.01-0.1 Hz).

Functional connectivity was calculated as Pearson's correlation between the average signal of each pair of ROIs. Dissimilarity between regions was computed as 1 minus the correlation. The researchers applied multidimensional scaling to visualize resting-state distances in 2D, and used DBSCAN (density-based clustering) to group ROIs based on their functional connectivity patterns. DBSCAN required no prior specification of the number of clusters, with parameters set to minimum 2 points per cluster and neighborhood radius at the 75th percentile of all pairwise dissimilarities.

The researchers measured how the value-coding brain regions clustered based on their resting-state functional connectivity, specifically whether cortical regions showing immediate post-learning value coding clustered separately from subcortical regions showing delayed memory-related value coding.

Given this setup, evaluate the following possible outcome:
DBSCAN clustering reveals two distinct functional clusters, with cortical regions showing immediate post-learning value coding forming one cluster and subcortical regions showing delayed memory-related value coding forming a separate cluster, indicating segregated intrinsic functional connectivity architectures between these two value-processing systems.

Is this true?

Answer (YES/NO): NO